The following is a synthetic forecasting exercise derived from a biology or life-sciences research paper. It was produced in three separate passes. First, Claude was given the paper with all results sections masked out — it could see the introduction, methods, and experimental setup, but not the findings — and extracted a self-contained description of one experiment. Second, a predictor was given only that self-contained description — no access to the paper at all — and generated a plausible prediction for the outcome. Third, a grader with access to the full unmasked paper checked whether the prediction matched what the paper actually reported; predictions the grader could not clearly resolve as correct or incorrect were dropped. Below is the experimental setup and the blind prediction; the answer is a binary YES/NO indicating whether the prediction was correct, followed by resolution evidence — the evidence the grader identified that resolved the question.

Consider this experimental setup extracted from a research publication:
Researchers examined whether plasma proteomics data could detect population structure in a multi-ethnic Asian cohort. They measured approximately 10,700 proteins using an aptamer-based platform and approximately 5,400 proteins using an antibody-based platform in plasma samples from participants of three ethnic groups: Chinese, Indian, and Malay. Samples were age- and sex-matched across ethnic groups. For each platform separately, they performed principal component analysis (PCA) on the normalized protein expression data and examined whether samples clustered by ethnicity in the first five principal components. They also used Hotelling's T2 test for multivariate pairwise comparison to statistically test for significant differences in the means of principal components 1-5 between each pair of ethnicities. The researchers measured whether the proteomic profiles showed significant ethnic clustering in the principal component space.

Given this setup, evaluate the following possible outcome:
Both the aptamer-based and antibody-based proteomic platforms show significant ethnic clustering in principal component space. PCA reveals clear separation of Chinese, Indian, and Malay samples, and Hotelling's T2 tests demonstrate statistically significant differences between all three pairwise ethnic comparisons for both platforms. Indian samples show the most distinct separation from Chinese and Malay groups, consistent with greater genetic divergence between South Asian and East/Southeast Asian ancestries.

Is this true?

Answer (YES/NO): NO